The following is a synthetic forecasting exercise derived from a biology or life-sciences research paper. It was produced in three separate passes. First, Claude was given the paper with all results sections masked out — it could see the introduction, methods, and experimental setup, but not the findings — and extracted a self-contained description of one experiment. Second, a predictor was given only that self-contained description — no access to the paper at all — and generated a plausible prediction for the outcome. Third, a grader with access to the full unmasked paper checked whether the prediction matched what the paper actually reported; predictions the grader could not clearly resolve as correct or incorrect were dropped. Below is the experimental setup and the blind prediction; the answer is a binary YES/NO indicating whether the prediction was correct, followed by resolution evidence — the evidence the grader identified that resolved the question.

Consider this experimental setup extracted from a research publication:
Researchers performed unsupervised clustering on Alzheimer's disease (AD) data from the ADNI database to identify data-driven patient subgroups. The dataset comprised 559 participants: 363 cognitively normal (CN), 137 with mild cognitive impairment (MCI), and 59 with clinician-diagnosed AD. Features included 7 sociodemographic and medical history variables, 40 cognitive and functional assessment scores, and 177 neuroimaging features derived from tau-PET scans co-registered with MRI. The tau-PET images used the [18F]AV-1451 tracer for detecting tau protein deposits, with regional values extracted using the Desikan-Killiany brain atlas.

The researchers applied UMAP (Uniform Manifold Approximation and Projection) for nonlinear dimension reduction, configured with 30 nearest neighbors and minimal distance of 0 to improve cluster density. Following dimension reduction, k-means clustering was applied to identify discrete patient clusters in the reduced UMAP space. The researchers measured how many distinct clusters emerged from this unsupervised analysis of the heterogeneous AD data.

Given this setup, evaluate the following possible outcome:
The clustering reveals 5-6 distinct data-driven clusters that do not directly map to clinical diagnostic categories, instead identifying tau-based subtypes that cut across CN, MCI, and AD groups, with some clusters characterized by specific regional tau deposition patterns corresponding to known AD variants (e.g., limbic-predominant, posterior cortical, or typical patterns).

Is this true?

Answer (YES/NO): NO